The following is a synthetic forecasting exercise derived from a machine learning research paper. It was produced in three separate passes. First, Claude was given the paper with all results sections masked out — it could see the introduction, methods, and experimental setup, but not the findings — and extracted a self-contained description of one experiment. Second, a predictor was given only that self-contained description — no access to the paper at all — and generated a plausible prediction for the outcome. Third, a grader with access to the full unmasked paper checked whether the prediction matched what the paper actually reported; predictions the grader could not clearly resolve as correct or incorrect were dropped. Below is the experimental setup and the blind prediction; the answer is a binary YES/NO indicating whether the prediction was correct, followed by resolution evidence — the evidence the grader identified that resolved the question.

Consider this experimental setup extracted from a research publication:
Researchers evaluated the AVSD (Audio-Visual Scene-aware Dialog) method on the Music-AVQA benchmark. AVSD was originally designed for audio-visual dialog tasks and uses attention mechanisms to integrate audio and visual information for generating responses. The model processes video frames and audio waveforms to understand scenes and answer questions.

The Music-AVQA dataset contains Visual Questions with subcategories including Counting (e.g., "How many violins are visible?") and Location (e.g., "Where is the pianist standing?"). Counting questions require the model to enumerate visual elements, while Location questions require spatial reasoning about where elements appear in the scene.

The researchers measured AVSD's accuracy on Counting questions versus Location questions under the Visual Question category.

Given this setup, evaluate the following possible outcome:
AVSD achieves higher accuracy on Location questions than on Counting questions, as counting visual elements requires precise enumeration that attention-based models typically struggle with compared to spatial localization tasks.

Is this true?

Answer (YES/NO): YES